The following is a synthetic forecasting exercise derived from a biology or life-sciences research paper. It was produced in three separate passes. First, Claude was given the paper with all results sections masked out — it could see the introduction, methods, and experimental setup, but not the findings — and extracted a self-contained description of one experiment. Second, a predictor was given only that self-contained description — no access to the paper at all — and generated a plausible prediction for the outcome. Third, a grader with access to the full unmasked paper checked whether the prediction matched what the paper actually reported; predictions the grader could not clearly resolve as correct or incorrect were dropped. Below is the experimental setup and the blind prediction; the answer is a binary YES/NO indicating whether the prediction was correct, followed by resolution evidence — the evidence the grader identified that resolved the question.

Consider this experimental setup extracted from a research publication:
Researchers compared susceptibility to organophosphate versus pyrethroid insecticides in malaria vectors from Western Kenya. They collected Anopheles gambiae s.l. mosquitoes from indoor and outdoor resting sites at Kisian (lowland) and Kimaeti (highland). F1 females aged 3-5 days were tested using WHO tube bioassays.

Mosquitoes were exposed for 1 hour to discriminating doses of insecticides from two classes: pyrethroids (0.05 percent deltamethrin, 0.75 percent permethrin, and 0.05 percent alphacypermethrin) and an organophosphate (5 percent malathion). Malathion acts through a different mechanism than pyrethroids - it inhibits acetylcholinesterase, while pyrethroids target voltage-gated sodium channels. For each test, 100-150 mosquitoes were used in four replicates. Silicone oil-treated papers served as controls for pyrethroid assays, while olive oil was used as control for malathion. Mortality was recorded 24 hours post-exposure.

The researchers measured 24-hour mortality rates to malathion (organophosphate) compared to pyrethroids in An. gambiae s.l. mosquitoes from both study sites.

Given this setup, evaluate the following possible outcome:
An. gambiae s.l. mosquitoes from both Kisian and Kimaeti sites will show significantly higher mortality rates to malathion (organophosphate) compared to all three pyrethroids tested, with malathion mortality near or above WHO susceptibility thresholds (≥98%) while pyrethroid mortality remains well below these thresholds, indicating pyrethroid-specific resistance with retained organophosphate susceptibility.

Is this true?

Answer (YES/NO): YES